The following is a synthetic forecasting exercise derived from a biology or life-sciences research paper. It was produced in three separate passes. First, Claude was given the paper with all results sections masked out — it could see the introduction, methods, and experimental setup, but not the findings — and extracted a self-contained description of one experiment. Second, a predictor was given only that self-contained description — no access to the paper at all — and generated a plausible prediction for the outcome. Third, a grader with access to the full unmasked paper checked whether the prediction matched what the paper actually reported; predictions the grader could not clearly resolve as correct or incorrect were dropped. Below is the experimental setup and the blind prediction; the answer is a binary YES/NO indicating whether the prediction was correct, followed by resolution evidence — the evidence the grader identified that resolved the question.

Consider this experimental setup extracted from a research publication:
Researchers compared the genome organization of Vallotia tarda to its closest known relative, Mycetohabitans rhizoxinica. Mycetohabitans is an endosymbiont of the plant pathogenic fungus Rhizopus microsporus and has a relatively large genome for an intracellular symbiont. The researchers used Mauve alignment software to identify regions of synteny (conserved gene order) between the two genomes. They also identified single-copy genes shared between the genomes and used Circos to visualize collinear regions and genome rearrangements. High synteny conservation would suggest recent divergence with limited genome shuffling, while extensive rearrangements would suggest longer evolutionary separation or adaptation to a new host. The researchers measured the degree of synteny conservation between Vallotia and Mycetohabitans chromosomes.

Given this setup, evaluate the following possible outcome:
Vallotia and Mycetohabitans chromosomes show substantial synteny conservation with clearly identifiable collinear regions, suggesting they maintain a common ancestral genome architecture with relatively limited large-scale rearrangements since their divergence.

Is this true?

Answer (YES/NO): YES